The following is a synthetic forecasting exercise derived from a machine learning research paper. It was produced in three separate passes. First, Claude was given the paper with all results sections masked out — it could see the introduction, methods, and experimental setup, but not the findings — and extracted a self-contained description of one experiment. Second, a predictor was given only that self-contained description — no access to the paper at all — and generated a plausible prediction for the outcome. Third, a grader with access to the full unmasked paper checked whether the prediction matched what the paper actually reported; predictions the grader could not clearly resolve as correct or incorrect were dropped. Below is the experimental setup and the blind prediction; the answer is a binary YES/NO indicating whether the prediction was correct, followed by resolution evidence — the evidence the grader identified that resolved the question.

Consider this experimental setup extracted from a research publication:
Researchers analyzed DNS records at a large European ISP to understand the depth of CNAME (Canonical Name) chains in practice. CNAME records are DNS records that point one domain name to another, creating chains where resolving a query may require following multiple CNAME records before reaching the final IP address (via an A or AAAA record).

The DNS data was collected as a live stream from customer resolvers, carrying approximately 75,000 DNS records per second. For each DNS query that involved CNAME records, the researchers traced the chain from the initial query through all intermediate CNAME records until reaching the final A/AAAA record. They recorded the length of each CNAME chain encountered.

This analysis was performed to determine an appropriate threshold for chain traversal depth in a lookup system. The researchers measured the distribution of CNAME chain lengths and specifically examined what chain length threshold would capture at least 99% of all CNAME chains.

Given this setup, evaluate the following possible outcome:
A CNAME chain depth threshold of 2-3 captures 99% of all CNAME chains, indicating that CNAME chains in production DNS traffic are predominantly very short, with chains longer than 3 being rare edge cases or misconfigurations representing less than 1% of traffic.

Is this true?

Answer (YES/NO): NO